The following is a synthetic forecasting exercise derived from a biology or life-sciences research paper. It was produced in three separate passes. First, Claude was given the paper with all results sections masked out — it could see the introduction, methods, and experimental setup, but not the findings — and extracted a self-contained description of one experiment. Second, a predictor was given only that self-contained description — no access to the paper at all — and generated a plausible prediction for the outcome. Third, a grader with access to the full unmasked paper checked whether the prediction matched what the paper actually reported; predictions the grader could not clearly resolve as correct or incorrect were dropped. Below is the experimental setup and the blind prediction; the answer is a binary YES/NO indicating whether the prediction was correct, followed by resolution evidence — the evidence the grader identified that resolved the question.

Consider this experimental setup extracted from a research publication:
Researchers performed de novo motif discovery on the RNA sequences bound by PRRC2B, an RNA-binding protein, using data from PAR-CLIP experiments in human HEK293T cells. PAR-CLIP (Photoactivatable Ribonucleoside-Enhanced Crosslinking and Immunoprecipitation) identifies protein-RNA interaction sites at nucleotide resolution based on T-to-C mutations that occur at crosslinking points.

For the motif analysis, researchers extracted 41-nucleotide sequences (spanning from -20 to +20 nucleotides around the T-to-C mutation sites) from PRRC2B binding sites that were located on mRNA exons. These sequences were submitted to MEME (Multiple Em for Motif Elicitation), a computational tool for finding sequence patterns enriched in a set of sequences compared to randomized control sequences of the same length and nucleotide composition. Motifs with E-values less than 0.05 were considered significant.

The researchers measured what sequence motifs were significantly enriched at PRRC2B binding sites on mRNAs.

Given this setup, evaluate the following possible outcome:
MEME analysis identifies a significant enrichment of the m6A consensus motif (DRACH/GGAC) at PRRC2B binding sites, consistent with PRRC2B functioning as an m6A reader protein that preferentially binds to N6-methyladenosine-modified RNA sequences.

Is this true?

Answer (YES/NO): NO